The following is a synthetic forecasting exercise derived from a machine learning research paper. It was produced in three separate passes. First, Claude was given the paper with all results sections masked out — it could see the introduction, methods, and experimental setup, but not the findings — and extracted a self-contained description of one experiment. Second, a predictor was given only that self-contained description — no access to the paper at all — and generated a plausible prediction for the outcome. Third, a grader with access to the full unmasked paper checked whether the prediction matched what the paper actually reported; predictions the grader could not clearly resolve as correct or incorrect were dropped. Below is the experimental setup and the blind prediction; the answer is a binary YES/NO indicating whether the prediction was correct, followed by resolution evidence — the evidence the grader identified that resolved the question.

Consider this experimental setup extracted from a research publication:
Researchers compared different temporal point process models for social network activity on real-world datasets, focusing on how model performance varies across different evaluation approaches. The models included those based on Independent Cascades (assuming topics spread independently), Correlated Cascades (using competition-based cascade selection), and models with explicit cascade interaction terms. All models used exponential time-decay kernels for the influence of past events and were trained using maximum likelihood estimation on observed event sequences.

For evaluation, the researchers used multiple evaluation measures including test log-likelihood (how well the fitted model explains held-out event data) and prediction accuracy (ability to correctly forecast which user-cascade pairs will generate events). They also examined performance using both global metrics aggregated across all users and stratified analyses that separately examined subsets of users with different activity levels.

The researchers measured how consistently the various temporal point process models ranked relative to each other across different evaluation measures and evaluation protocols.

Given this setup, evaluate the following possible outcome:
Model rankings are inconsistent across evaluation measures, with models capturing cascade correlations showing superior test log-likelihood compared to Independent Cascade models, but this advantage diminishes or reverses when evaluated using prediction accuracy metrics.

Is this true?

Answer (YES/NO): NO